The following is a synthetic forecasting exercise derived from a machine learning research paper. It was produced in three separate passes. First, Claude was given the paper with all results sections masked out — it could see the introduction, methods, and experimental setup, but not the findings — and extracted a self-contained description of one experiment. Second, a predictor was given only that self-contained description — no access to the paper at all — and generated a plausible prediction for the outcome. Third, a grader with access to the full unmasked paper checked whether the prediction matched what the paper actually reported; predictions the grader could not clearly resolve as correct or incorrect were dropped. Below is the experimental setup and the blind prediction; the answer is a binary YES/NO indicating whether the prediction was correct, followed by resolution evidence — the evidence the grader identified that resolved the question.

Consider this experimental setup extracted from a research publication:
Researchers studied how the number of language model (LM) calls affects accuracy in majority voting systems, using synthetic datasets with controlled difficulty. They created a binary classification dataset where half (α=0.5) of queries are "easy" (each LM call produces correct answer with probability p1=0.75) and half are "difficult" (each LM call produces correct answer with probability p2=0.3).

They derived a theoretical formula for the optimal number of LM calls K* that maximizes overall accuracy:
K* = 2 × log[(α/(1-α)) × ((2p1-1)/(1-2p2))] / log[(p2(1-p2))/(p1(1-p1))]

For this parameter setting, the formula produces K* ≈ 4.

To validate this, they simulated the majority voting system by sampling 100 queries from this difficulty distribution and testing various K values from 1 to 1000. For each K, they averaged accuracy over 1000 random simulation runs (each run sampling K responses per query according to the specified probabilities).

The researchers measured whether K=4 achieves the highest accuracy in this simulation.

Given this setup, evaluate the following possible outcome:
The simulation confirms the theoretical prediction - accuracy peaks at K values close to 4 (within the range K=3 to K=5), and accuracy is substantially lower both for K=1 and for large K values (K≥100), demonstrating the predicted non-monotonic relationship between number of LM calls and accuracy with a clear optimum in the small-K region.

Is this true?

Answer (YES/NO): YES